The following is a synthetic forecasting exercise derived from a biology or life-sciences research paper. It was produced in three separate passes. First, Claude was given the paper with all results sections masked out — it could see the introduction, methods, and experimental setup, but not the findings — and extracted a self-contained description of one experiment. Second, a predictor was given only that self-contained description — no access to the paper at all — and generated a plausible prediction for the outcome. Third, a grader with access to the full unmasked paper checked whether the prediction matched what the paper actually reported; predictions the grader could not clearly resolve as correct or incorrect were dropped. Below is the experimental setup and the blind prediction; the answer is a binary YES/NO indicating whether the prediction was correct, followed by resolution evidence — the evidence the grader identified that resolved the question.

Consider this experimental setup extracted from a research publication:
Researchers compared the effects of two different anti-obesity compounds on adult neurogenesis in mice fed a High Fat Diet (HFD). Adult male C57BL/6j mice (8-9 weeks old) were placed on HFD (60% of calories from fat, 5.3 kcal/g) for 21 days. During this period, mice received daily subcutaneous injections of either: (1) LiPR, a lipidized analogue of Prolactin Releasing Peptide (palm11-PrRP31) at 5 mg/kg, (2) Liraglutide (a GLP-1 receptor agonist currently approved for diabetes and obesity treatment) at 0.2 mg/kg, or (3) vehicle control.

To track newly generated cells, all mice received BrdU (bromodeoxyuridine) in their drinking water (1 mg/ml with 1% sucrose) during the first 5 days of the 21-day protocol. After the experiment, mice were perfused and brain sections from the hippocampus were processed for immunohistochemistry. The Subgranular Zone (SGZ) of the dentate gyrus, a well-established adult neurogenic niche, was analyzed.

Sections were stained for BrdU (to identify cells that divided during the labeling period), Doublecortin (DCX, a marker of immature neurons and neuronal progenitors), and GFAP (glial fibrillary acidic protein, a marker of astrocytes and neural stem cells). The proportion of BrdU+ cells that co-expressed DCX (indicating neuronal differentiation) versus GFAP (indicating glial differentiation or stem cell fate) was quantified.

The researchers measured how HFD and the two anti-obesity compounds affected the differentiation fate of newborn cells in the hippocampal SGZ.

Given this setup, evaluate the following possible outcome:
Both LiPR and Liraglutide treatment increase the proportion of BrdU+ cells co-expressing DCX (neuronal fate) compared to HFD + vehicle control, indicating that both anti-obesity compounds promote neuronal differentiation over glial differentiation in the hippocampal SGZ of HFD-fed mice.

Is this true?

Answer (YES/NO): NO